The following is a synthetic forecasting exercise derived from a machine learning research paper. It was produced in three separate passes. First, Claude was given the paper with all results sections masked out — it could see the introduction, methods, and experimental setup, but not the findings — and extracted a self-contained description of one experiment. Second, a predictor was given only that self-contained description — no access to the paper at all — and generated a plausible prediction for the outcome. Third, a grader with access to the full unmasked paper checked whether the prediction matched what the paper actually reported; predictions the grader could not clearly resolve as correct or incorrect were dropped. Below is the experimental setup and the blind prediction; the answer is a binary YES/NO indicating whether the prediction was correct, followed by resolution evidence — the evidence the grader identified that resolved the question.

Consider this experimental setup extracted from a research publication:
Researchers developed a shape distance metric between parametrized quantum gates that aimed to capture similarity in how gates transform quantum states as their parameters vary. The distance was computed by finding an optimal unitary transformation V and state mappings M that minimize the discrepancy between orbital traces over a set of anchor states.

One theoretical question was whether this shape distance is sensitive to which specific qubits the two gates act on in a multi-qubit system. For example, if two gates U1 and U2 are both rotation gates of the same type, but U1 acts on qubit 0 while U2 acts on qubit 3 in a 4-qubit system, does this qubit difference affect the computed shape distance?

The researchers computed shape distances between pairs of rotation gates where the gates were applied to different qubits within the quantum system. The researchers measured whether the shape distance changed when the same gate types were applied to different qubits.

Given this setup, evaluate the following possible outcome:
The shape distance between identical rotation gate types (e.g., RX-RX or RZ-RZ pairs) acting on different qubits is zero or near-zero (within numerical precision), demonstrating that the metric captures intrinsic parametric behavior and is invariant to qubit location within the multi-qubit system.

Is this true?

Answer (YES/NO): YES